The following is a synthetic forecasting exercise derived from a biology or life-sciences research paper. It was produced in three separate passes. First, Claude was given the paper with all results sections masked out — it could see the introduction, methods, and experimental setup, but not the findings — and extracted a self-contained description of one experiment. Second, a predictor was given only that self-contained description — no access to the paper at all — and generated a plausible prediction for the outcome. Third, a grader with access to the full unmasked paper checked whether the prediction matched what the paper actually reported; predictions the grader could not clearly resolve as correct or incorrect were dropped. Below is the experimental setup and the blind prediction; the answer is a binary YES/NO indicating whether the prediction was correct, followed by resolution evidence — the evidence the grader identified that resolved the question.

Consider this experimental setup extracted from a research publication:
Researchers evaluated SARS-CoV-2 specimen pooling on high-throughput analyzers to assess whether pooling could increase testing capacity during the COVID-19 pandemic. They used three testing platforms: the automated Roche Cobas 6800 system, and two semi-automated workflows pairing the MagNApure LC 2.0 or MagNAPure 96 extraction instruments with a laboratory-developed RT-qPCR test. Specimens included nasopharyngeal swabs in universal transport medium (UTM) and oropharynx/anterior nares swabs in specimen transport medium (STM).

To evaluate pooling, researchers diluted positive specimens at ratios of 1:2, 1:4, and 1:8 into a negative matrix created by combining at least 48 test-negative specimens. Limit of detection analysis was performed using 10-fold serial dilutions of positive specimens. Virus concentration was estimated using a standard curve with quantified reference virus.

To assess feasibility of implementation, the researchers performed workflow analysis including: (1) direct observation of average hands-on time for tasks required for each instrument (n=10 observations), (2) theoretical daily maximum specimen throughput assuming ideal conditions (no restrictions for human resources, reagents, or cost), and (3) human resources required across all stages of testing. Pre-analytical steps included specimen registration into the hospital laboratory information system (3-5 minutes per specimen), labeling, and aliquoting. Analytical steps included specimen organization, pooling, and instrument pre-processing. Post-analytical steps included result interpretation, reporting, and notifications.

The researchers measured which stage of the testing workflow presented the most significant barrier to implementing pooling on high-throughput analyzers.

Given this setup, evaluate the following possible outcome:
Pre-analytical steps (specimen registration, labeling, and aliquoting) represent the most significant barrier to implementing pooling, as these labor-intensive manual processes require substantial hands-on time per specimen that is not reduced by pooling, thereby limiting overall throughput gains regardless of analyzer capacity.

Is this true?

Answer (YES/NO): YES